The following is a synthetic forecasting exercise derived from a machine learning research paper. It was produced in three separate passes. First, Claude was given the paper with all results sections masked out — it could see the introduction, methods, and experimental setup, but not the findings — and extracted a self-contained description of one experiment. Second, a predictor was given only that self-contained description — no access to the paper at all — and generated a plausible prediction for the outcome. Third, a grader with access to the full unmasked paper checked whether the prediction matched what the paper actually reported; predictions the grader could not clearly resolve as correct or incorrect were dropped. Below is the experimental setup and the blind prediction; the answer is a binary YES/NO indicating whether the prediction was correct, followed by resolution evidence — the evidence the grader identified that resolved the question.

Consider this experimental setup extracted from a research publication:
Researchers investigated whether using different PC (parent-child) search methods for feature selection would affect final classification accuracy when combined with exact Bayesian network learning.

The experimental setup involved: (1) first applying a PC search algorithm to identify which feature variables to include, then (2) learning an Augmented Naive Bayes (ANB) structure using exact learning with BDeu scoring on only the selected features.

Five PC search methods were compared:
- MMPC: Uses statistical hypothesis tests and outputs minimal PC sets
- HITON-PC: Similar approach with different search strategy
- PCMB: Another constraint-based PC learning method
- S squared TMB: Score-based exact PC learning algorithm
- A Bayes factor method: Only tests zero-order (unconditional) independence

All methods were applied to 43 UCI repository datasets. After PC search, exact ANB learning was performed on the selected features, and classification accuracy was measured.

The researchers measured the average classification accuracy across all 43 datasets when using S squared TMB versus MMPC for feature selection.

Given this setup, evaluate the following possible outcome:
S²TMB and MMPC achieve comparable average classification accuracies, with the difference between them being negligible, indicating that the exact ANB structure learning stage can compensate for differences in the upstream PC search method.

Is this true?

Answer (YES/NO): NO